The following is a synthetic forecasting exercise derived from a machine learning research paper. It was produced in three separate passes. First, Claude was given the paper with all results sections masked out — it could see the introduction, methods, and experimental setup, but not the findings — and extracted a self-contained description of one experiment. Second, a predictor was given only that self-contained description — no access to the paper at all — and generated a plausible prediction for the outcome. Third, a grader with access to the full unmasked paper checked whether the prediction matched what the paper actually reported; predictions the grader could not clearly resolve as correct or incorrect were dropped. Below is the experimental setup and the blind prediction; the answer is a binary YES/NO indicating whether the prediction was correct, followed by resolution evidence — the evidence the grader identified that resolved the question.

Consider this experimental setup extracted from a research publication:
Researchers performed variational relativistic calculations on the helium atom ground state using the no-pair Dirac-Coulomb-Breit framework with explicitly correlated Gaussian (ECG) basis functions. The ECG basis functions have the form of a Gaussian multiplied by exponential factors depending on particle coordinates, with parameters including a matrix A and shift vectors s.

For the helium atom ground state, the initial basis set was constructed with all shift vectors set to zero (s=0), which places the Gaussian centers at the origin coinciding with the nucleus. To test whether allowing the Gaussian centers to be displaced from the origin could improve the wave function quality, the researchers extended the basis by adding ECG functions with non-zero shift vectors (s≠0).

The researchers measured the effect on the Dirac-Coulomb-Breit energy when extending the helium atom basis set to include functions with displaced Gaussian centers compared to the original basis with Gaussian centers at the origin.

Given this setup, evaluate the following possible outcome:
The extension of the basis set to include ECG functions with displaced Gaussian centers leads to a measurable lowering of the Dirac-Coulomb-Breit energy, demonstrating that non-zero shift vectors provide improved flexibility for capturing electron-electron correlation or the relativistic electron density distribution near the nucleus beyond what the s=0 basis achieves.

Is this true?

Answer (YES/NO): NO